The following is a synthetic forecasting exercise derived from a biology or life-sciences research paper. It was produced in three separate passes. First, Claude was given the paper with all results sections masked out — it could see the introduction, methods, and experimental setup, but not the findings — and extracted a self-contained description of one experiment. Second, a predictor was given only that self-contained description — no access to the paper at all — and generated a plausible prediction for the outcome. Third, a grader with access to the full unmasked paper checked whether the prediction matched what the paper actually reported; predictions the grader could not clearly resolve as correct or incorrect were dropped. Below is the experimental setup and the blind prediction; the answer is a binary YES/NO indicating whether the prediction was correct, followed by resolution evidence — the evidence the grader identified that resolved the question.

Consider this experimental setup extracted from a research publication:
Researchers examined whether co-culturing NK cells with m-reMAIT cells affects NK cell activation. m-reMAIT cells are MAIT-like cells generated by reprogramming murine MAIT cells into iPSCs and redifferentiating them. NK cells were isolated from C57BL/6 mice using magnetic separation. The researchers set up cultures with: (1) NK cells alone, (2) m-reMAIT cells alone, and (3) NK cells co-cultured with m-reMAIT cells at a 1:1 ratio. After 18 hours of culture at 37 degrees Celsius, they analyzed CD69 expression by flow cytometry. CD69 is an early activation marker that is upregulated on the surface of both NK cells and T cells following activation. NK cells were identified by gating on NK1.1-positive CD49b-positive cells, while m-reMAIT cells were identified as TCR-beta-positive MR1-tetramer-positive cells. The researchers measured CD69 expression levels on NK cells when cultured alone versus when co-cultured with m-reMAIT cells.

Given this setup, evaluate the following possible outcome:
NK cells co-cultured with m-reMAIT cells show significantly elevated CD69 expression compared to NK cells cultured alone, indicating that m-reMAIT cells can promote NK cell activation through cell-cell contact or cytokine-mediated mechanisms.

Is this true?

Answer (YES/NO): NO